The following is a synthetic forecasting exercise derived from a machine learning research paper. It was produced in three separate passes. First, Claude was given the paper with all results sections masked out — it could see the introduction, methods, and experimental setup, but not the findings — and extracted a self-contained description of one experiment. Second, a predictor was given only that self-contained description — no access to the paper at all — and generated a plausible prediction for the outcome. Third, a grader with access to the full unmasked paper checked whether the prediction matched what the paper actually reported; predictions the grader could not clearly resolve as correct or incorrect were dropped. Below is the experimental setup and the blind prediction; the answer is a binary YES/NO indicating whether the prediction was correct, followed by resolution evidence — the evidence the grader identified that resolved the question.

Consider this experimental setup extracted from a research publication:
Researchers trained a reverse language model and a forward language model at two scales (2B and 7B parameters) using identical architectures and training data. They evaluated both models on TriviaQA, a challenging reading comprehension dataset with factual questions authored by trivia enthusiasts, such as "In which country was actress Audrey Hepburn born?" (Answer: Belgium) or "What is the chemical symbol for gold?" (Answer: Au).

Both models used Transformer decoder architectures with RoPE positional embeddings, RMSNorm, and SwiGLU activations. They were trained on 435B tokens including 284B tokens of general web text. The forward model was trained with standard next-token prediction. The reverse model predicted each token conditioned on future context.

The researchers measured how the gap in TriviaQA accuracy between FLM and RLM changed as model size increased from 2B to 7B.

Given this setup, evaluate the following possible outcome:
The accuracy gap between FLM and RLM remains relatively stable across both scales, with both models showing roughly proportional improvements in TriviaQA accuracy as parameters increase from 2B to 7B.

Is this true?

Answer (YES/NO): NO